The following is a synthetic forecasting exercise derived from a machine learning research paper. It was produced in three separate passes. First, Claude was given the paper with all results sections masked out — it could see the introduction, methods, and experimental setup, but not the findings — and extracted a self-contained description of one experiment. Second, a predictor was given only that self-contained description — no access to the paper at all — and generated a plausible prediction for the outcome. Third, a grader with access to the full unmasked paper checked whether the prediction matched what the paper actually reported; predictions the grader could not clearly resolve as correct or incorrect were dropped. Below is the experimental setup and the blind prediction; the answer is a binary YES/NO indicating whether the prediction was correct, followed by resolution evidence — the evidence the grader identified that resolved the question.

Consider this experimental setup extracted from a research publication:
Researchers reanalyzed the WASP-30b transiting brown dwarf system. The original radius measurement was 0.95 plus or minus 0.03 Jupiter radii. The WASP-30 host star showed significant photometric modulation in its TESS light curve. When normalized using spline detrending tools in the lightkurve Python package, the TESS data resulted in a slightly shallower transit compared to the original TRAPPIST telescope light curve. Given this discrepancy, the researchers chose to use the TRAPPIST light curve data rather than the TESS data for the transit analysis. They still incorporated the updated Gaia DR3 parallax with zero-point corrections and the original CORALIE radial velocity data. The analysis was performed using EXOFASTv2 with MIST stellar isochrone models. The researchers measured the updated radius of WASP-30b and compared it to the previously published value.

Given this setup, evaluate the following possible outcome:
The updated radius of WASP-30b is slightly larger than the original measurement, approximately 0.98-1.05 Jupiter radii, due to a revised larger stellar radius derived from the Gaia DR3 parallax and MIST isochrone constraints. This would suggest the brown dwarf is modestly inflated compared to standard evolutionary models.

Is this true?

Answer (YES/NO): NO